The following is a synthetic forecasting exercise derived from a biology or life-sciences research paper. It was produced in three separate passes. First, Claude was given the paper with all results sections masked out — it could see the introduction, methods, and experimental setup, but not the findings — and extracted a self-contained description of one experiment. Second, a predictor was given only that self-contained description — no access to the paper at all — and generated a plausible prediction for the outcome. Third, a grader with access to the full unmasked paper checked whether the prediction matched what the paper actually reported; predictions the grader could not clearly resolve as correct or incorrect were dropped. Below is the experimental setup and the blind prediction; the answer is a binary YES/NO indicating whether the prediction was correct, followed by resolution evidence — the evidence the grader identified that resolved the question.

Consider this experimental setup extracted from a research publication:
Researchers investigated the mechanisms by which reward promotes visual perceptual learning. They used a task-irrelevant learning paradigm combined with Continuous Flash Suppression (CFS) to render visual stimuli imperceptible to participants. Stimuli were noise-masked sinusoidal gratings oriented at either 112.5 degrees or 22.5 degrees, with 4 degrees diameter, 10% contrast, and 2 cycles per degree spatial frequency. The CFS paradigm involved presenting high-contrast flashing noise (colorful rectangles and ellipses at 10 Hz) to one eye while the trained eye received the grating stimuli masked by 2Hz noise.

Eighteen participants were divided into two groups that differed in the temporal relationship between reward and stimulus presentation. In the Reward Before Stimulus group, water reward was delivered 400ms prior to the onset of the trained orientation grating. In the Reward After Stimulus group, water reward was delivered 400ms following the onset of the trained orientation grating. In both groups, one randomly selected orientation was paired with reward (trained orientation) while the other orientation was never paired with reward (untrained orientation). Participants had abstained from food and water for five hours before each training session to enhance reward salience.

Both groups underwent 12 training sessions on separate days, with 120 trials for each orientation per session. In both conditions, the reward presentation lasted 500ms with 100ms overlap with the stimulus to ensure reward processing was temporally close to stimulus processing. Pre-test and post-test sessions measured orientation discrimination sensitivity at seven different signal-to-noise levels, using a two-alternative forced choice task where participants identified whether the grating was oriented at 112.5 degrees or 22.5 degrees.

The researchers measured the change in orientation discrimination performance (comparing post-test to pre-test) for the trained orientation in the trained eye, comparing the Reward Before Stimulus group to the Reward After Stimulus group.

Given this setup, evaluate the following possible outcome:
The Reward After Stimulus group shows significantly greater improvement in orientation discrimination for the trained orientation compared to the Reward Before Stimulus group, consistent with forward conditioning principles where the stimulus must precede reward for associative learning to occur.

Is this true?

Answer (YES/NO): YES